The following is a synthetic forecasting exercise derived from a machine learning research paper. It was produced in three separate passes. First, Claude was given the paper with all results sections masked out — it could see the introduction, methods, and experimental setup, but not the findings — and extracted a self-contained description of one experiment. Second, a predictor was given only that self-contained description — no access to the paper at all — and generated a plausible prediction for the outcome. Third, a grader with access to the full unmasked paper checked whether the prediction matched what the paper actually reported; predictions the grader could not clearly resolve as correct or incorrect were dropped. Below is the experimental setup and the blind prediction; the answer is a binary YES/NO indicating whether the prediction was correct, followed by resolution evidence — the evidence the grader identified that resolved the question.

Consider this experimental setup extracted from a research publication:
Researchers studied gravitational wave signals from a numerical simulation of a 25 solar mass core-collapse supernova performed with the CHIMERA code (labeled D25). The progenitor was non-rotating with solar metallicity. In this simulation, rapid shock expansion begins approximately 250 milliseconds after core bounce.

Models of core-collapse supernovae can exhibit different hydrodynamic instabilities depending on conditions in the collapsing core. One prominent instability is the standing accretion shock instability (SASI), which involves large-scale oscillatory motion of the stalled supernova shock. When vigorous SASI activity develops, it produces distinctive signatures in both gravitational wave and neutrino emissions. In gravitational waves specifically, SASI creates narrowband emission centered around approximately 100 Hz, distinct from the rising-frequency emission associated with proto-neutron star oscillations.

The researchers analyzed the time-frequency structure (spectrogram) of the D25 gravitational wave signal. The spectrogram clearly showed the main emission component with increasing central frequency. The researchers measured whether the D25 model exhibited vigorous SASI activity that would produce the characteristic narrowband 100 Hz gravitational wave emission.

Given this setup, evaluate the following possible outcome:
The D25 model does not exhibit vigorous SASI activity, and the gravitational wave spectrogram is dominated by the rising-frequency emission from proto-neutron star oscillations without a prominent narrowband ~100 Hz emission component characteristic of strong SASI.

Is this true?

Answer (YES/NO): YES